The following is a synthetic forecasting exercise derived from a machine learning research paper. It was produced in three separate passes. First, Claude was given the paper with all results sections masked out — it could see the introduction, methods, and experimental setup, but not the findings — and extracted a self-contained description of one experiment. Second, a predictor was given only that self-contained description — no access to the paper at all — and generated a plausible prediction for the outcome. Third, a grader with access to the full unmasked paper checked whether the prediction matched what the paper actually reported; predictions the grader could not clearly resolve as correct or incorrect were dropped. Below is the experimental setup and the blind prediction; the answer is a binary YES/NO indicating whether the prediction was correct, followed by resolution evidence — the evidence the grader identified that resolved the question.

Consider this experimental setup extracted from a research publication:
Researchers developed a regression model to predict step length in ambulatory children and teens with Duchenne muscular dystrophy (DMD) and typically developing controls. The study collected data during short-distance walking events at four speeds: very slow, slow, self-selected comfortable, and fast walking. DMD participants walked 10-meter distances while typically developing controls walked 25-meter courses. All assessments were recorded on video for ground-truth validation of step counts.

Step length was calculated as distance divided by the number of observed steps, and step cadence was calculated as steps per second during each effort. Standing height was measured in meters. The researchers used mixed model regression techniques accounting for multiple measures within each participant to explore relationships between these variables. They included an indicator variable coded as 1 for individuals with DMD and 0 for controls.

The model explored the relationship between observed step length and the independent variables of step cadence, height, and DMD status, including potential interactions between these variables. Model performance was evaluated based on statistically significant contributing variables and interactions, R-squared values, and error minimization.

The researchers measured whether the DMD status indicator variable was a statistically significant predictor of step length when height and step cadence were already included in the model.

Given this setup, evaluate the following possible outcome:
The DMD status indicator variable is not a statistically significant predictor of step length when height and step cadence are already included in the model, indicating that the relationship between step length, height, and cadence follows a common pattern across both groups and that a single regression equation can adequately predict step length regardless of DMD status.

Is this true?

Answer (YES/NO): NO